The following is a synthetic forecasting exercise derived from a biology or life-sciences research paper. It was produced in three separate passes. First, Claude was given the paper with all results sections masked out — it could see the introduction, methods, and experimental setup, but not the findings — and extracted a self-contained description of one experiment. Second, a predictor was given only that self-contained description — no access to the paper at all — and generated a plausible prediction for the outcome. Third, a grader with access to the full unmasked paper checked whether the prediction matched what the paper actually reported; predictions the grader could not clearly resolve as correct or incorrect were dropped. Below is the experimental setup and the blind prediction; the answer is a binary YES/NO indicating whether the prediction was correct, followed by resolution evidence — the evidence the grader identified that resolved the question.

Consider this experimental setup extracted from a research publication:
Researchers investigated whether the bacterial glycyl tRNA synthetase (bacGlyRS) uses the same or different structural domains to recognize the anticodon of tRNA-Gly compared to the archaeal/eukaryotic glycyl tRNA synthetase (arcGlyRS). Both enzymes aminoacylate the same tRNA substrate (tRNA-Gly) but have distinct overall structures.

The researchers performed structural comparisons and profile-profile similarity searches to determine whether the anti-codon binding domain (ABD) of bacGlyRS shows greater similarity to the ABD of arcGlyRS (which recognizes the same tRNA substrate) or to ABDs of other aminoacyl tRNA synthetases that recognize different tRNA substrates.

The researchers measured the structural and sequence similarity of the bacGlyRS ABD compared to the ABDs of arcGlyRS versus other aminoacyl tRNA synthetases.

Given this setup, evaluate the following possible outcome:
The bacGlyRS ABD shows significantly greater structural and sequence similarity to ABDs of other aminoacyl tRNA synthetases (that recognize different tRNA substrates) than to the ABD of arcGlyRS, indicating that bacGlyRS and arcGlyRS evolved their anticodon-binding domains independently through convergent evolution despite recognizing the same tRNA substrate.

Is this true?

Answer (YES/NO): YES